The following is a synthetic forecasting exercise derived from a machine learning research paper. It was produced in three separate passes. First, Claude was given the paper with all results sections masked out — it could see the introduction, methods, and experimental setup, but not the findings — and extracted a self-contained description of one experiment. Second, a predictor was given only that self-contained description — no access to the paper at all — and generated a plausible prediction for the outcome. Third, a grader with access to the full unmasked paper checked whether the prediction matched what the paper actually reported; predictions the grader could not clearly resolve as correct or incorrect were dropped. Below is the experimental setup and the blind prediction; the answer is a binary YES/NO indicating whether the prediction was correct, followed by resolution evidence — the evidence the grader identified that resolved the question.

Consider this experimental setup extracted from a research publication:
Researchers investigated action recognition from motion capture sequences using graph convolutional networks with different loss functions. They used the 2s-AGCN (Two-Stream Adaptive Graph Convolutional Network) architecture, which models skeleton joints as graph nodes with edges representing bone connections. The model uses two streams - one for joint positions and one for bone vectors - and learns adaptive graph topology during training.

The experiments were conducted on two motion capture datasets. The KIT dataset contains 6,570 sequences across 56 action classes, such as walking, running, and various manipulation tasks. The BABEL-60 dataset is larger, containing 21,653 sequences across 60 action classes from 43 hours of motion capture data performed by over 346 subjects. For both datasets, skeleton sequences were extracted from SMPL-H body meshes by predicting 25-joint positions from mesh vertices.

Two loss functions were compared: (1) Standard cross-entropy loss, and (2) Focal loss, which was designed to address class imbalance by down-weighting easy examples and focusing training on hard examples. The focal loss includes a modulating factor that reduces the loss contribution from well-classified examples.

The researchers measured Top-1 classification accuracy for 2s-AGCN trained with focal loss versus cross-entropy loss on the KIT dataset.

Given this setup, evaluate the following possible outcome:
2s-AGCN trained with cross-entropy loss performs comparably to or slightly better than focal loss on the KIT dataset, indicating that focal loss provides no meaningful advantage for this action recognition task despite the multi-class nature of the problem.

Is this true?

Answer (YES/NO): NO